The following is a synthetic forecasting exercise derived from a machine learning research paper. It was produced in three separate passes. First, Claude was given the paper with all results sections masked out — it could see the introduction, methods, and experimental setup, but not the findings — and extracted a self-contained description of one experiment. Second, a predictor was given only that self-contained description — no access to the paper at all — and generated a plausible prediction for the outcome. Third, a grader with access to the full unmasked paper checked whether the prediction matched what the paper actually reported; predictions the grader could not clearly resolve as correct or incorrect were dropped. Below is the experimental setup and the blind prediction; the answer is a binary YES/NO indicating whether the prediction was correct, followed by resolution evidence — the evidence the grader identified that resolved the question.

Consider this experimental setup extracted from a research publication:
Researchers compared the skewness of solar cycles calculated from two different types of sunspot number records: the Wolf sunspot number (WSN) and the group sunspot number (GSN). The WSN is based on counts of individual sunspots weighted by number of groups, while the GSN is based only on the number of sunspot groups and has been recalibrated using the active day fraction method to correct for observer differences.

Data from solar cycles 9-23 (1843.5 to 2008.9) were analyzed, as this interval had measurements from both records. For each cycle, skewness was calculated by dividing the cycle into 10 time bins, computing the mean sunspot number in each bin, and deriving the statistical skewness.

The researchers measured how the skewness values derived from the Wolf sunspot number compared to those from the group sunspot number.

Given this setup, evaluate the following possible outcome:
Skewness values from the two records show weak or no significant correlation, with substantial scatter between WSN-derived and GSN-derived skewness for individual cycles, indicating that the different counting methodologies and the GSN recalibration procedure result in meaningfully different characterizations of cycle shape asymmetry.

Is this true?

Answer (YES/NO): NO